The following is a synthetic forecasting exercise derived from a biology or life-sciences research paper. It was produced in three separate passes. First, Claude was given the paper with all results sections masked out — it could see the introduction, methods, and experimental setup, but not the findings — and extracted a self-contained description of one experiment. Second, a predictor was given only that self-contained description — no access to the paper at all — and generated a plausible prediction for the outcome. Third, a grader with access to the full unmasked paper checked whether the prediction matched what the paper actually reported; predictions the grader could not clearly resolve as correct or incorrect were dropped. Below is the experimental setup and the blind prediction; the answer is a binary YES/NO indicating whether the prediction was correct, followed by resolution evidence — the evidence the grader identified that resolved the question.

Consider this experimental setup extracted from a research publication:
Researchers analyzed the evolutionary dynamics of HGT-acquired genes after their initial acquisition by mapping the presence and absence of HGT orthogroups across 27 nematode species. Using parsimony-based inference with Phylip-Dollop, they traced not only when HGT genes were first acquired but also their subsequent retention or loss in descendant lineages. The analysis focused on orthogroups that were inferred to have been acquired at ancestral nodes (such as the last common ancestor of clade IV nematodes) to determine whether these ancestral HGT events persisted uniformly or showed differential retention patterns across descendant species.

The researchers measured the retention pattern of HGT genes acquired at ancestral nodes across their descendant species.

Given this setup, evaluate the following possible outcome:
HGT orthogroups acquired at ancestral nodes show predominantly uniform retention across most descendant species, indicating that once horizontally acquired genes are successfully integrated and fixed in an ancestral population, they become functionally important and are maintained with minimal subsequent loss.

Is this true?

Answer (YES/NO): NO